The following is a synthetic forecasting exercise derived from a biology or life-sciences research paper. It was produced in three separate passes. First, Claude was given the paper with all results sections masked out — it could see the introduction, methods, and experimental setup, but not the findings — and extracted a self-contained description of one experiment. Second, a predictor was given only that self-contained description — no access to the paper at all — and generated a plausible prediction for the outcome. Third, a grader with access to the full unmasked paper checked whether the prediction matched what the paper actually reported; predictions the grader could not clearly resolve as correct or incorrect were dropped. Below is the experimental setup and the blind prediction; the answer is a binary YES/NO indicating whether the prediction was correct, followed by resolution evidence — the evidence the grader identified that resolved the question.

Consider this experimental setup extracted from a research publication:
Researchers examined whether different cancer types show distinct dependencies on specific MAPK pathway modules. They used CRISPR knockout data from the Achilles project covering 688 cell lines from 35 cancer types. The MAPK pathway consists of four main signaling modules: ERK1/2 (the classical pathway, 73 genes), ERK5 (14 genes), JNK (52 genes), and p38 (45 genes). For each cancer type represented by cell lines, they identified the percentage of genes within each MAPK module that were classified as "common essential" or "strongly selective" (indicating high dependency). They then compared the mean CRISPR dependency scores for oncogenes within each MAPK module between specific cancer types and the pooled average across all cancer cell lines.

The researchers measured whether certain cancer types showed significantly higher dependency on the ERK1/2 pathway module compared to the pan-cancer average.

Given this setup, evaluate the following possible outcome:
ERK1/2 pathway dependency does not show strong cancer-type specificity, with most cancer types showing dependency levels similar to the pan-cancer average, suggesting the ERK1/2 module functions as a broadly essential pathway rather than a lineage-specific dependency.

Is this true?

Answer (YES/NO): NO